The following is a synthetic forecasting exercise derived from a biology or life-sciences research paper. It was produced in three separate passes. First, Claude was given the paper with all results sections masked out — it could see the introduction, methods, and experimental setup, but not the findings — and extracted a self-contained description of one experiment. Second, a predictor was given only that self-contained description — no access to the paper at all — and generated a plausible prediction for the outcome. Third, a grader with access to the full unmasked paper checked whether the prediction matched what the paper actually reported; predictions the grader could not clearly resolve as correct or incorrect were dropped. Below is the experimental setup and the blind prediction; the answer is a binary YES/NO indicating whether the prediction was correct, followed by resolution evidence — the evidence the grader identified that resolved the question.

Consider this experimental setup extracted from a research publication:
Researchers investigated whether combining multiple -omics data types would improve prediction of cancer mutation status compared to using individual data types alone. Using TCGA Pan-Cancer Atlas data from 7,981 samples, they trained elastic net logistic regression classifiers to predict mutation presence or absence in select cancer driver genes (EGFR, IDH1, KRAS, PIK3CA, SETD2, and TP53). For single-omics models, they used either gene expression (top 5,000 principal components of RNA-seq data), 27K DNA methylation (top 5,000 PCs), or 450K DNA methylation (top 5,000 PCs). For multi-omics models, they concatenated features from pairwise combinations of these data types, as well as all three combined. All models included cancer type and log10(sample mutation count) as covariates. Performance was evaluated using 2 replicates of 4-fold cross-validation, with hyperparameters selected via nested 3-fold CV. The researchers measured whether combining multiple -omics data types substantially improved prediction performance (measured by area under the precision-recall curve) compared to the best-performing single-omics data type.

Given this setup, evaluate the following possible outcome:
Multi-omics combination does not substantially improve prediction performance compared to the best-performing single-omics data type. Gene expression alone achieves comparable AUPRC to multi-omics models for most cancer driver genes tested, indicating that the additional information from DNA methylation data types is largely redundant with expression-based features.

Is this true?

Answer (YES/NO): YES